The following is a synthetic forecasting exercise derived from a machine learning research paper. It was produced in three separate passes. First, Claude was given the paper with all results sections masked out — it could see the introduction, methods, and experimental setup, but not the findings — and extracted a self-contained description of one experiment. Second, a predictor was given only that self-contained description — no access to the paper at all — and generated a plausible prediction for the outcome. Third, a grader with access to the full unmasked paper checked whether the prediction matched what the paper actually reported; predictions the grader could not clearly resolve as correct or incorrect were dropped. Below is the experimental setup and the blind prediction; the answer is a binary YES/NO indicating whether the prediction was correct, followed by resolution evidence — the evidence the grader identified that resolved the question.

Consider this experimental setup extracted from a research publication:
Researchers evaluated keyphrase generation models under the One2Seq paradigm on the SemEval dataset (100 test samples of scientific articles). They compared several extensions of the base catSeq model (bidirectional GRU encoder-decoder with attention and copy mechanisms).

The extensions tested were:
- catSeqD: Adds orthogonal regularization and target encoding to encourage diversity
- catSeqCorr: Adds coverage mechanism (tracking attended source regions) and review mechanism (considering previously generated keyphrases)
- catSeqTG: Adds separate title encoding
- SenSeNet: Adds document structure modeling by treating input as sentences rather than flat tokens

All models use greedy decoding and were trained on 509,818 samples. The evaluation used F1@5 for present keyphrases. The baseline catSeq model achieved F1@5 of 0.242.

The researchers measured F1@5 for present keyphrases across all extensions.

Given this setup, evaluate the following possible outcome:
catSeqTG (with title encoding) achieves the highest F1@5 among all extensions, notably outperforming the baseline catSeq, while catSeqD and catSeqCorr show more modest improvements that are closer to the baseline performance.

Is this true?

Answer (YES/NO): NO